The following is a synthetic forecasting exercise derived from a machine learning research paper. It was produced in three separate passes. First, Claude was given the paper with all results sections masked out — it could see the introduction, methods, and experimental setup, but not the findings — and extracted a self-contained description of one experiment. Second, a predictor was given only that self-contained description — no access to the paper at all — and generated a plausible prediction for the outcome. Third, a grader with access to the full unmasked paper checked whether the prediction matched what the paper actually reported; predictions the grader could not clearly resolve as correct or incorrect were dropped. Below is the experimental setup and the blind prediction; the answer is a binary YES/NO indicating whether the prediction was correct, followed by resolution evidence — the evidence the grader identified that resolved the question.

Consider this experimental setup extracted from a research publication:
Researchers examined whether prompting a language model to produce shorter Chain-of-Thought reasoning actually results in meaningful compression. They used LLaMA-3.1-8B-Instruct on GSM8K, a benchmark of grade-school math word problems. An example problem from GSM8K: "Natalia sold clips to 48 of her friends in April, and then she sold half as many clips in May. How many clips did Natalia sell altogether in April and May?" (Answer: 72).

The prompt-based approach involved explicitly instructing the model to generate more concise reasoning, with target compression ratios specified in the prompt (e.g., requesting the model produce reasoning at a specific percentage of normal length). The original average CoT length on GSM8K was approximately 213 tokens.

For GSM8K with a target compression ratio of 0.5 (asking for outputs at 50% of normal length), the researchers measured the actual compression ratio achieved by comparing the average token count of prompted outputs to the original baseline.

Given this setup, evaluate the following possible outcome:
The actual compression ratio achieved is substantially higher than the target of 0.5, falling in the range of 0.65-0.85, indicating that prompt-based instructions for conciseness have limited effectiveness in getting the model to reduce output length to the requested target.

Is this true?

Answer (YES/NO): NO